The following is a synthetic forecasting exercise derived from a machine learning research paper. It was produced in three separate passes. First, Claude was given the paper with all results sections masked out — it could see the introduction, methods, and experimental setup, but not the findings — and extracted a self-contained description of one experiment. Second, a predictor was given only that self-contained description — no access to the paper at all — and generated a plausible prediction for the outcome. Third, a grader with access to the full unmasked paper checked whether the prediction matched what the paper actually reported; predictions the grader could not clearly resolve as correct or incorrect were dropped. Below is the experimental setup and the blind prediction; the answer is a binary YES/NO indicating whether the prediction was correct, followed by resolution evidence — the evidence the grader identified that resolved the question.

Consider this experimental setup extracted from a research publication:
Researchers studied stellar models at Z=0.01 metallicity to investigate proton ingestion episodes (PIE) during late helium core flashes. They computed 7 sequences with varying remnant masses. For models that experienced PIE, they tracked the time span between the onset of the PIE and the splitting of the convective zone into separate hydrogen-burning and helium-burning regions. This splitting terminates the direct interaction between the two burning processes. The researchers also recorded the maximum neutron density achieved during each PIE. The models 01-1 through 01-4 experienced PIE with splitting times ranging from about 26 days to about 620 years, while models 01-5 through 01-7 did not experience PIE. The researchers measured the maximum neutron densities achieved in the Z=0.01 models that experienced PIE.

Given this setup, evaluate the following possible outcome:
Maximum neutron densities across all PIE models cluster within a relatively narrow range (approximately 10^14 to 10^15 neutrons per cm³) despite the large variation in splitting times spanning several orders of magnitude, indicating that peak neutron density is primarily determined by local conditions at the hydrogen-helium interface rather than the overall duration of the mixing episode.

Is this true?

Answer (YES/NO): NO